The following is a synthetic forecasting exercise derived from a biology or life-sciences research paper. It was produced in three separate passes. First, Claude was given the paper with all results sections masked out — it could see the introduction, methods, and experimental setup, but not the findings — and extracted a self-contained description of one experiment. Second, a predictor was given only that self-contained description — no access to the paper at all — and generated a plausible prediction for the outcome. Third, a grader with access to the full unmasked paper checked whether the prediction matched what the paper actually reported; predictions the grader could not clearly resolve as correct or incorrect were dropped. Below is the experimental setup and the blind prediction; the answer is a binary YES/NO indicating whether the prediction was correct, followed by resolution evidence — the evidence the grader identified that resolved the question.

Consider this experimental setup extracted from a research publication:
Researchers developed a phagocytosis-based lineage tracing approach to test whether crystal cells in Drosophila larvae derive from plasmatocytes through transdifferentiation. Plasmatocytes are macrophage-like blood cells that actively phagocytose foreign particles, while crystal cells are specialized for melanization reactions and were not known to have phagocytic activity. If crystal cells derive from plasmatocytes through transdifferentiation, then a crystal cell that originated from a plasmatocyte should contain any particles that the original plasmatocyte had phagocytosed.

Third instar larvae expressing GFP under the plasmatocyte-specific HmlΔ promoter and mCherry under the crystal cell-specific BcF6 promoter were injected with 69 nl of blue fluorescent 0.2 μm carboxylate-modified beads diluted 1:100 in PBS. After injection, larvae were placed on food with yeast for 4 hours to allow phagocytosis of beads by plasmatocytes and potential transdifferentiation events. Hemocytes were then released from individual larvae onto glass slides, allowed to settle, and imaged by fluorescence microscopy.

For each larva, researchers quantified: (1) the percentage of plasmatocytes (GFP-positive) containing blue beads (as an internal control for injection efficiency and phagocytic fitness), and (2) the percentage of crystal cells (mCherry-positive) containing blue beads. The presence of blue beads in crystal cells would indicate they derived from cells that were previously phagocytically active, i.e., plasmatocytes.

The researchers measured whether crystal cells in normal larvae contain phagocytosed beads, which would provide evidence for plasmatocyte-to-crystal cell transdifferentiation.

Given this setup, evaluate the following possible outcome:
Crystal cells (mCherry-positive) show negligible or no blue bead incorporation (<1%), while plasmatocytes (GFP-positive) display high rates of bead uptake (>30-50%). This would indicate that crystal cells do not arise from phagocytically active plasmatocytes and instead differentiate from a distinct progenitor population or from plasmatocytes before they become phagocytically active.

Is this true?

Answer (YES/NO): NO